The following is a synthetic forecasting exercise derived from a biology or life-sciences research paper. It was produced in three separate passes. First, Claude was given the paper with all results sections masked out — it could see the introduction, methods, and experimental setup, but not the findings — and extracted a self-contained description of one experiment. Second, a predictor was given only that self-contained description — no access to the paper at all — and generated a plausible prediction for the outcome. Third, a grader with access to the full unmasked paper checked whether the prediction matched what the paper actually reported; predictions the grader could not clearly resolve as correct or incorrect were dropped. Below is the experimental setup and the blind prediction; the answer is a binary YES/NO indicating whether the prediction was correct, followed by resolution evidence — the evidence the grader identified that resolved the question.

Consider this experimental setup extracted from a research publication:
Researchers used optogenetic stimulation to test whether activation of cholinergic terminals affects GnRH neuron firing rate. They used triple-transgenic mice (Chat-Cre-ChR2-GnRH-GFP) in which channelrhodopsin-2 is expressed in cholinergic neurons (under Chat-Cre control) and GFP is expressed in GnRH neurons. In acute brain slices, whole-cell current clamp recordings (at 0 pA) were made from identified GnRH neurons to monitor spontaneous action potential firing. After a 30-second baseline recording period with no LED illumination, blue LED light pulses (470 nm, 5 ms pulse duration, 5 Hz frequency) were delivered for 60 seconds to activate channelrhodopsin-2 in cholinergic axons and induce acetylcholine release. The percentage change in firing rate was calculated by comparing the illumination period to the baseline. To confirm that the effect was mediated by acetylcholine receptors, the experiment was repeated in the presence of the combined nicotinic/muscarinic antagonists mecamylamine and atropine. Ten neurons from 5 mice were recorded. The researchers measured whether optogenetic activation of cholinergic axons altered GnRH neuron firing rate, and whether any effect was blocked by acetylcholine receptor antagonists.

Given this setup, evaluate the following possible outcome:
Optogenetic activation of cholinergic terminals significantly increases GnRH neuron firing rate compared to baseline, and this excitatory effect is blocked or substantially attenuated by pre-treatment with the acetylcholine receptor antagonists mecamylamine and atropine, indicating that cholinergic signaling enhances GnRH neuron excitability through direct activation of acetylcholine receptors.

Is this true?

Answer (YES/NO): NO